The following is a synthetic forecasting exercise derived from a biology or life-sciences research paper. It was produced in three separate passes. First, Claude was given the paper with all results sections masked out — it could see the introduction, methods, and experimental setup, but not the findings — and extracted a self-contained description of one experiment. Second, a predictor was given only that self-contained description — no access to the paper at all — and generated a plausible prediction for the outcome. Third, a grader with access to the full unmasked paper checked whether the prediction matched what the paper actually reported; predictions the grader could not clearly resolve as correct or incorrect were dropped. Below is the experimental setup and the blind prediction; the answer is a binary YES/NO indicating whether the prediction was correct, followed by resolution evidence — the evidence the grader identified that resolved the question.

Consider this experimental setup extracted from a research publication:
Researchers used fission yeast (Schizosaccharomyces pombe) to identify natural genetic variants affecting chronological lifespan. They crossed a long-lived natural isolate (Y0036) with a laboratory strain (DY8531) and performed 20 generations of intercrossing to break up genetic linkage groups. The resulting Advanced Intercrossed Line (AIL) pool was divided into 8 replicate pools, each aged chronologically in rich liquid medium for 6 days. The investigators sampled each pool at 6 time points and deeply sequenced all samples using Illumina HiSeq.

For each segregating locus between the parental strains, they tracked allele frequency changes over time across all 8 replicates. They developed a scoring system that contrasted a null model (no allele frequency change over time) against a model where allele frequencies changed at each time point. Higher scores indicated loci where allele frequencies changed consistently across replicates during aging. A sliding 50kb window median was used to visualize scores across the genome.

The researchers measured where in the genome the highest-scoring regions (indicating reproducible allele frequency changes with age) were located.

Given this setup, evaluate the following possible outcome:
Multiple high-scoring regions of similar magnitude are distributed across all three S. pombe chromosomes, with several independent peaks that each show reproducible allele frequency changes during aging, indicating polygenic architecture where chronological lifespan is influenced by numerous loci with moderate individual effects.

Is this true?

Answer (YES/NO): NO